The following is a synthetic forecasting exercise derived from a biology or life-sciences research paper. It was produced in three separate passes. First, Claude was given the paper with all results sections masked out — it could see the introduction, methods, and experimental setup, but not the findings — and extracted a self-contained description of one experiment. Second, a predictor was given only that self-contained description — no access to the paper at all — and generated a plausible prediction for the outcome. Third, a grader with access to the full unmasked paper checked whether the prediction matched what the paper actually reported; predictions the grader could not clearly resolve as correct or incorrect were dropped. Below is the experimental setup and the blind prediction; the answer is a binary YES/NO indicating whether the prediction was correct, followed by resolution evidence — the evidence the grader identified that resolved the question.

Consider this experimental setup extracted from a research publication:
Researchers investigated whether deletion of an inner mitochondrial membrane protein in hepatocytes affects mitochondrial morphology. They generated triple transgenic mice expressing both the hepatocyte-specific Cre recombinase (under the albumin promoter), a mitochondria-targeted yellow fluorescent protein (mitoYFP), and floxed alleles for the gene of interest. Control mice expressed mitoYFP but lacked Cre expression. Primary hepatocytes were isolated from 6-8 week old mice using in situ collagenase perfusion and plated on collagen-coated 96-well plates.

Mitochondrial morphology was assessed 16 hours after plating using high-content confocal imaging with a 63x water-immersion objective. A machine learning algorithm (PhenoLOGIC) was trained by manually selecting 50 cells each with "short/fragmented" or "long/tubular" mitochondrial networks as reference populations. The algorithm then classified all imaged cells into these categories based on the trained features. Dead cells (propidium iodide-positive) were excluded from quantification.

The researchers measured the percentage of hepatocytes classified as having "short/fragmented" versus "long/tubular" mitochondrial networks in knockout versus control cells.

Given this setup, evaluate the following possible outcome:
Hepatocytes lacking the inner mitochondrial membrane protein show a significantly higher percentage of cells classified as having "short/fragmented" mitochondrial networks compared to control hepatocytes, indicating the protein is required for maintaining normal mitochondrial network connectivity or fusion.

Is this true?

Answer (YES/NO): NO